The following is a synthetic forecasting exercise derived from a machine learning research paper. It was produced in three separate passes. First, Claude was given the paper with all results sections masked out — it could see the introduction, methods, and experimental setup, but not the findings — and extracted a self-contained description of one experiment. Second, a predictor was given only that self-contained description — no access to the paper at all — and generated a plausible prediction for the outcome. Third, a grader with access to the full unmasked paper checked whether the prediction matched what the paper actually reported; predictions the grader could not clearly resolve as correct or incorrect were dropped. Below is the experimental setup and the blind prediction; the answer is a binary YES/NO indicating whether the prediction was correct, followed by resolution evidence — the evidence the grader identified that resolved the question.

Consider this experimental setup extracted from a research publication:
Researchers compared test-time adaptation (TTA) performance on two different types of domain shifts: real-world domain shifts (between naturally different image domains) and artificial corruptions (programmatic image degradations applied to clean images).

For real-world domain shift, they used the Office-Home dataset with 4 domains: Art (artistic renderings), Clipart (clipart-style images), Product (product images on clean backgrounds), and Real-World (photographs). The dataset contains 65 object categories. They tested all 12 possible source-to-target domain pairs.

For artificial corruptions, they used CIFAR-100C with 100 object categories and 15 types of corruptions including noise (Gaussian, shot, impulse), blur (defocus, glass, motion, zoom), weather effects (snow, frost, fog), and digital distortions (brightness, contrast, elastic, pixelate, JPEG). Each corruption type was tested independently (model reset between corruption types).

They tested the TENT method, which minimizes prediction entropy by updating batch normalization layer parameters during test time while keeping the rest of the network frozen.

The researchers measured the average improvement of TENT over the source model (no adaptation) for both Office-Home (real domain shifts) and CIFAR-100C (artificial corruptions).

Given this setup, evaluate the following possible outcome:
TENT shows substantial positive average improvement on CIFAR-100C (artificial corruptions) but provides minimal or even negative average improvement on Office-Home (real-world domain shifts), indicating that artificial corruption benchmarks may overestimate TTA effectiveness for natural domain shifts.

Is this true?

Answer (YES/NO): YES